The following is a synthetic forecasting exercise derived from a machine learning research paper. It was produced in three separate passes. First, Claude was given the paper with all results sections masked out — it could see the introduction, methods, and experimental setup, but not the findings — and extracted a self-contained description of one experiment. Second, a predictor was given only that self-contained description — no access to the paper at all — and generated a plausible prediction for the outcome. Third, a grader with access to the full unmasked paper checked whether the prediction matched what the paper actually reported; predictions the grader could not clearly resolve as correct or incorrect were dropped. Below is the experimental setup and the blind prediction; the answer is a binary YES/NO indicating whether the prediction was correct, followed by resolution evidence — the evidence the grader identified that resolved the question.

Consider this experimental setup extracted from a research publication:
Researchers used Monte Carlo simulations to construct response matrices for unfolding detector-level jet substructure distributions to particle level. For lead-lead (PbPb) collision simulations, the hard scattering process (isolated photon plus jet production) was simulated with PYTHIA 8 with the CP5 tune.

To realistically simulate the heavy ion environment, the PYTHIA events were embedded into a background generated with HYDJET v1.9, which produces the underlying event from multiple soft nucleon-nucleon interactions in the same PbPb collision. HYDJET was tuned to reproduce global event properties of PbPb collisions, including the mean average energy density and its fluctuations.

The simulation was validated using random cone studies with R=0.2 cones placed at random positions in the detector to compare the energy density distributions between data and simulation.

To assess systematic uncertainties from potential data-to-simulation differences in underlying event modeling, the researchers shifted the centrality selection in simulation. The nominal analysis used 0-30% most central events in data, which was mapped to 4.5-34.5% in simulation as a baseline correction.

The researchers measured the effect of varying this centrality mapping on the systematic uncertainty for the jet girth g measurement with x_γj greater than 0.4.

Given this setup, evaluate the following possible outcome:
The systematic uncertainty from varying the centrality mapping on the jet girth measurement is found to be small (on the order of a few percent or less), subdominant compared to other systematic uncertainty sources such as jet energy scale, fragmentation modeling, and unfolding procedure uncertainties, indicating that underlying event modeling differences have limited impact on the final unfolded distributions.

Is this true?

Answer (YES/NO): NO